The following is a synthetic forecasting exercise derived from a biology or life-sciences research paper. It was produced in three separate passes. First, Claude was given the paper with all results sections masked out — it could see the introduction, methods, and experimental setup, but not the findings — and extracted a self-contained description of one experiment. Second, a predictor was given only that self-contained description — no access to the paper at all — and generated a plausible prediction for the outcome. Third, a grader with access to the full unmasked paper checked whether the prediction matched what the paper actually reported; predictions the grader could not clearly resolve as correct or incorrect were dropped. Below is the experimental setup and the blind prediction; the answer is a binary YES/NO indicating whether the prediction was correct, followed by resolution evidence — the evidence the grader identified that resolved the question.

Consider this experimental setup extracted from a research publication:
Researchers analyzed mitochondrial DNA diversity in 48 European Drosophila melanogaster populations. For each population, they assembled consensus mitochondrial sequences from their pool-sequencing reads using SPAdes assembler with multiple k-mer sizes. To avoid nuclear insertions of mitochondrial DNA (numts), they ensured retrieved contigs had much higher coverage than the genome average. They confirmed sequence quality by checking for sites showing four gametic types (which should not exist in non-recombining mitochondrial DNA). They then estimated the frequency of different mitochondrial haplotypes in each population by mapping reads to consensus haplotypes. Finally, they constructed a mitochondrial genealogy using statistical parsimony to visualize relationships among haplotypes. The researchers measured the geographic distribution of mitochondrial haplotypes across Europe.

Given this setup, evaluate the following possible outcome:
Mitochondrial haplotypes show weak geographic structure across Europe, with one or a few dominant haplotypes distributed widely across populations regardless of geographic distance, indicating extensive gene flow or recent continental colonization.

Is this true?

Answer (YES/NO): NO